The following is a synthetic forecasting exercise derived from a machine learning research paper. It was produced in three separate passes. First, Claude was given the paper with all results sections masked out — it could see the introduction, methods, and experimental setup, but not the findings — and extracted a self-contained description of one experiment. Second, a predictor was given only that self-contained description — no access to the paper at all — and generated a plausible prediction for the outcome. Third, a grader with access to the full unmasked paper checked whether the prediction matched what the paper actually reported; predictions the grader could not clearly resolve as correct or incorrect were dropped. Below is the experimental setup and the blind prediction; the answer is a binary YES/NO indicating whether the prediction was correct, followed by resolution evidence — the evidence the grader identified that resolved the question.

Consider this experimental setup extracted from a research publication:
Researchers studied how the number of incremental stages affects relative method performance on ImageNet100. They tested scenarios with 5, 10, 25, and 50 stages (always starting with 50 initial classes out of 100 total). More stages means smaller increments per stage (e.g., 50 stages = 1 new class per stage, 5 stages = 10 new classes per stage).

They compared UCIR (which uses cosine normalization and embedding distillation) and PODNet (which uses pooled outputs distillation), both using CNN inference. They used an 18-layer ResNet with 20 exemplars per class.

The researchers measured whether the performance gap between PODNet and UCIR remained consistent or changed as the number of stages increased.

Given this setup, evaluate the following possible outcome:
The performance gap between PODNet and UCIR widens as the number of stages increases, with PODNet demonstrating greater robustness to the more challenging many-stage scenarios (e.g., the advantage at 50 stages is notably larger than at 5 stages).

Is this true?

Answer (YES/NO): NO